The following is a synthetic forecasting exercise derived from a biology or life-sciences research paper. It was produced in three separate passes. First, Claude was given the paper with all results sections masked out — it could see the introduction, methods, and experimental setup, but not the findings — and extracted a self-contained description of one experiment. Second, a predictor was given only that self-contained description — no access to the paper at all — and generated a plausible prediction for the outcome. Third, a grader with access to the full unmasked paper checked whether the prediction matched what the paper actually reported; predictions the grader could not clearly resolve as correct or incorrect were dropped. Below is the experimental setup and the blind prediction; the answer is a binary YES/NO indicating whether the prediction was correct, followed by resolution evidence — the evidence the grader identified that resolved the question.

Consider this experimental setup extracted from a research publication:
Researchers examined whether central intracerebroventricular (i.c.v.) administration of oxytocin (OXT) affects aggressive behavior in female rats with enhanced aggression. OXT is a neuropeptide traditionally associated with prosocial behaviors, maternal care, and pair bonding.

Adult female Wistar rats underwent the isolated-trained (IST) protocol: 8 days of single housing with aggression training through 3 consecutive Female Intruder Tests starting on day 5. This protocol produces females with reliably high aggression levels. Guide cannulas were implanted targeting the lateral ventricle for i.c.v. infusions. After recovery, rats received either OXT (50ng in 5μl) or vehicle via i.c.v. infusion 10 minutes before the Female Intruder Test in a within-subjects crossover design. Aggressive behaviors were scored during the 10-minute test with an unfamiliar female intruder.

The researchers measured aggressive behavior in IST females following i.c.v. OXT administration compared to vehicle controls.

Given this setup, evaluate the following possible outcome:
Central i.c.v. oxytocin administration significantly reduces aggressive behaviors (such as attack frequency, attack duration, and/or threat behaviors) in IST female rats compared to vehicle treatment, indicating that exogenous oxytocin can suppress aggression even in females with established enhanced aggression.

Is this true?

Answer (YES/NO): YES